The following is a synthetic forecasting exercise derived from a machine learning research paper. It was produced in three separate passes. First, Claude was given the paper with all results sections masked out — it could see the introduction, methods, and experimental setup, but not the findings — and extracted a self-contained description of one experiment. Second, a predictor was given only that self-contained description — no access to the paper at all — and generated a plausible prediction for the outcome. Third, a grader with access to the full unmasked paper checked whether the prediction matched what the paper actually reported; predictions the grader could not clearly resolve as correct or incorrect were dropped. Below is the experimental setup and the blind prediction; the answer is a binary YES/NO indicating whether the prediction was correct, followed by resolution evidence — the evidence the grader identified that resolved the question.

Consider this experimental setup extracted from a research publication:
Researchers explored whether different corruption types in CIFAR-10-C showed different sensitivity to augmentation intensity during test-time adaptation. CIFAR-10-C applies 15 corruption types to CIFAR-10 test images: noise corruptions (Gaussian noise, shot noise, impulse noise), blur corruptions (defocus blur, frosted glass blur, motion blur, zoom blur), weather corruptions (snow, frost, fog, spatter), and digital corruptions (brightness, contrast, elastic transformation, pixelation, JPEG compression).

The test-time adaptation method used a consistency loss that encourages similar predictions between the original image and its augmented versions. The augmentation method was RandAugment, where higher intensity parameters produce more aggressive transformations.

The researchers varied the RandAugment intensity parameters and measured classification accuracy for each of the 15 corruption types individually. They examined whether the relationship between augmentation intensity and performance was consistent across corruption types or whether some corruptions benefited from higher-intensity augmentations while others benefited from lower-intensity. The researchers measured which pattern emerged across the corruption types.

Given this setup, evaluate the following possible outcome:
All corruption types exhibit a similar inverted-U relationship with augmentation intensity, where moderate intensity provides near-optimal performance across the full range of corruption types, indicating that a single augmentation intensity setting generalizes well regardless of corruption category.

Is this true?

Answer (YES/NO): NO